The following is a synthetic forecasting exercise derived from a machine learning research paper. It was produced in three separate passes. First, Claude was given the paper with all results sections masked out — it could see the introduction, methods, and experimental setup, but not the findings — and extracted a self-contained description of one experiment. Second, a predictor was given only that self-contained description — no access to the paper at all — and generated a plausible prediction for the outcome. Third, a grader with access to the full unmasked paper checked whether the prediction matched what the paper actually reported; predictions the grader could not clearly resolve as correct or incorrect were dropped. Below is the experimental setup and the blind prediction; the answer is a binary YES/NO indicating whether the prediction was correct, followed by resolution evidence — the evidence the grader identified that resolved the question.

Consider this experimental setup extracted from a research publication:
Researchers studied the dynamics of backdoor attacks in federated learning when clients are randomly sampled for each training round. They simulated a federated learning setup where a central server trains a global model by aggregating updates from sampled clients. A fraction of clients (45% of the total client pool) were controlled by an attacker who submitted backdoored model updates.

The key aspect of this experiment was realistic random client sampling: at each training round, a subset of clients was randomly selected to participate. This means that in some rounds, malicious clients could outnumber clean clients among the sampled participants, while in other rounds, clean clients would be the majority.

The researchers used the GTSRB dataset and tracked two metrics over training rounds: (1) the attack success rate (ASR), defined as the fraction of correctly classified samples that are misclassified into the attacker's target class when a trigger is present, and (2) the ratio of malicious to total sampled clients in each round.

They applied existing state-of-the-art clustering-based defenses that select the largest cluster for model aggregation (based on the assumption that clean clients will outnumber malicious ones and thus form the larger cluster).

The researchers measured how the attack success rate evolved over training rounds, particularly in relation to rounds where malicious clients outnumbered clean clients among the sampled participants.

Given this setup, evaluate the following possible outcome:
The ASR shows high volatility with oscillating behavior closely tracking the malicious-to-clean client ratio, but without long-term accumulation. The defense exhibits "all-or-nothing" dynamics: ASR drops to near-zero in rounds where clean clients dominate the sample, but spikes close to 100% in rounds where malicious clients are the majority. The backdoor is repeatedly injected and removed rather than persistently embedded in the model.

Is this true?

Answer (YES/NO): NO